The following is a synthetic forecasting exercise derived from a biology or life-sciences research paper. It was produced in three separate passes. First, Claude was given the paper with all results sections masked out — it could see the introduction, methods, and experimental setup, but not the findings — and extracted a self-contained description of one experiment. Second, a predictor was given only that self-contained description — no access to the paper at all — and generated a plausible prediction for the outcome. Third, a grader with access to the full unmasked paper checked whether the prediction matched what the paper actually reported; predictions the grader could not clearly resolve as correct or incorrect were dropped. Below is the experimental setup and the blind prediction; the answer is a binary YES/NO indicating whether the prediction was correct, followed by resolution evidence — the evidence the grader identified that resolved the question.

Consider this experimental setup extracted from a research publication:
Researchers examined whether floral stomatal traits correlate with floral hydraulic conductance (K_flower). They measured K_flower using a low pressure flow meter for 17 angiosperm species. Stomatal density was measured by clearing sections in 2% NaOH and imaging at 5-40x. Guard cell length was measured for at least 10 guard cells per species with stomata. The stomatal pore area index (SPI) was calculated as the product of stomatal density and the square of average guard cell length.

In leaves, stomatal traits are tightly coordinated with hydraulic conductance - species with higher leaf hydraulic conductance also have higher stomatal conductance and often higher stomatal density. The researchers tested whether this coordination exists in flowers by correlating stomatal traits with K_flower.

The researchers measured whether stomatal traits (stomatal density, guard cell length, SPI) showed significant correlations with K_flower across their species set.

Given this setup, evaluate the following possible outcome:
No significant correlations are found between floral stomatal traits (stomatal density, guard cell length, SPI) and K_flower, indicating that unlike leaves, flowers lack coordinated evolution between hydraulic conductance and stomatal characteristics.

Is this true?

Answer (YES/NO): YES